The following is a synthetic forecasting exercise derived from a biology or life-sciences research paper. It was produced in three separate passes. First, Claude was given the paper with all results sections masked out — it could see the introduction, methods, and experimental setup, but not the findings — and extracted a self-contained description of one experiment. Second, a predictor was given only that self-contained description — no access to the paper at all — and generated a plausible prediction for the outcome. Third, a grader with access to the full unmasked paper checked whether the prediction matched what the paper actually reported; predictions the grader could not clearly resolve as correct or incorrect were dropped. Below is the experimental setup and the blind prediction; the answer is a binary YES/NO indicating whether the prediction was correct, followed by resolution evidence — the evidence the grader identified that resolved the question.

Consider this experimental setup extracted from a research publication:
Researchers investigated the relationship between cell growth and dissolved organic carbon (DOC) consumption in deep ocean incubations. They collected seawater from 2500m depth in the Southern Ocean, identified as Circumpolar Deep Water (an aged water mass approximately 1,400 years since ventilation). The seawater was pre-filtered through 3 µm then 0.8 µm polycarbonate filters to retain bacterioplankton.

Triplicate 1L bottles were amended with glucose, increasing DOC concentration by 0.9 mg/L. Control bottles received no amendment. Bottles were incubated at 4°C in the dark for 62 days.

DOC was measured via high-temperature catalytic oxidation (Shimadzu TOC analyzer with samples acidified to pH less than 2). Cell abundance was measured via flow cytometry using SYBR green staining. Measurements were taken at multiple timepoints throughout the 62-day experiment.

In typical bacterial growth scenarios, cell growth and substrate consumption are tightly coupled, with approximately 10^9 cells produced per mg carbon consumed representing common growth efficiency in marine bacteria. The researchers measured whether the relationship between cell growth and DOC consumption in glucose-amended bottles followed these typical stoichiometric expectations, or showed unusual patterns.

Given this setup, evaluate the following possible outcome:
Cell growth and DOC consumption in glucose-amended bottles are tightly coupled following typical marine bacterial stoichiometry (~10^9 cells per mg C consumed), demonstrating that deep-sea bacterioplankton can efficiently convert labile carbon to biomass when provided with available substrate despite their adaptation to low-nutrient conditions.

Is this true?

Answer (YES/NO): NO